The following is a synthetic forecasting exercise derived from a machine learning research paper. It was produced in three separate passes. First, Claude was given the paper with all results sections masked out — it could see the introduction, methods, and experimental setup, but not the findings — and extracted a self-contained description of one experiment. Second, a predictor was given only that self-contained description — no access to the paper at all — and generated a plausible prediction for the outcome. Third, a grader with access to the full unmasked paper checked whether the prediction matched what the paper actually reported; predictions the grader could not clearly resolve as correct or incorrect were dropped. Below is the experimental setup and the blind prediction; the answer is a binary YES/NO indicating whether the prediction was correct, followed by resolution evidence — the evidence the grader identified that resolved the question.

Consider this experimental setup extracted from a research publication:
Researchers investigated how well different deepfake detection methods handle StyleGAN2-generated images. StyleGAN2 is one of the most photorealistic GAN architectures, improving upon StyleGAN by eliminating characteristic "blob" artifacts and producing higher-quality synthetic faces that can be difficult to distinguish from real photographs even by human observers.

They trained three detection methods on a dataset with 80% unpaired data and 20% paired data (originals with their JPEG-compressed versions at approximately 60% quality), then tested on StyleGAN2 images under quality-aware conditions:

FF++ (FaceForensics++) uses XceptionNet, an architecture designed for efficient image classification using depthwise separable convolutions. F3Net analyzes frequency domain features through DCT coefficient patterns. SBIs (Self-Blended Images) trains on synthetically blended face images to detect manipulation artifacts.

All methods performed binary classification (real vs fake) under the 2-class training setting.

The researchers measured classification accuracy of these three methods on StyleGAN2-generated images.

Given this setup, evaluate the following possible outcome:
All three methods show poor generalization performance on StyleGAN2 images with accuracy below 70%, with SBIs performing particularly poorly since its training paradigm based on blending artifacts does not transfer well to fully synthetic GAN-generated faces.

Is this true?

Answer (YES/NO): YES